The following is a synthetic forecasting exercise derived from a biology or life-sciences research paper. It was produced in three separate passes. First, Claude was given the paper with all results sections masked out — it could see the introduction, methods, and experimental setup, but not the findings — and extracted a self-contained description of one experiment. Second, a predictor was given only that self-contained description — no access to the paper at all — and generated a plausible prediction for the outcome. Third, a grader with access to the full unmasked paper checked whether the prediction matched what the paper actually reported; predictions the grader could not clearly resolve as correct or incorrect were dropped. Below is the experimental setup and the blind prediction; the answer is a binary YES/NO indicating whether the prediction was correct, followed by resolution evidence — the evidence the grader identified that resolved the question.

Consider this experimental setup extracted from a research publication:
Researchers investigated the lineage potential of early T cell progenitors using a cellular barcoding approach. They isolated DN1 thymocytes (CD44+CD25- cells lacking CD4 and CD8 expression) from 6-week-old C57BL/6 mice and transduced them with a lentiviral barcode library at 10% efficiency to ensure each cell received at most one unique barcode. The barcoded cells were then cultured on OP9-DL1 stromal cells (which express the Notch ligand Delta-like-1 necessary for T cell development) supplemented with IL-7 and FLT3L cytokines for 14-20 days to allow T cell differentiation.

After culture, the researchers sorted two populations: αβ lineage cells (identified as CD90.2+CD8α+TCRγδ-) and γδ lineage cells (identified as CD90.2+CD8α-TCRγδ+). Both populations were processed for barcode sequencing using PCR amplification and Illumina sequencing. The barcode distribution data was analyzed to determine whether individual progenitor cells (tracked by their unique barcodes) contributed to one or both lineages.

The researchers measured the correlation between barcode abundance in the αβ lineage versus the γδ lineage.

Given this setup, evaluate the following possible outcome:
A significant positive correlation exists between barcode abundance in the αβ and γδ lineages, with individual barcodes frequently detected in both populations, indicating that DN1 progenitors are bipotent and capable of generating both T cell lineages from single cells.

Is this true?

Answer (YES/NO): NO